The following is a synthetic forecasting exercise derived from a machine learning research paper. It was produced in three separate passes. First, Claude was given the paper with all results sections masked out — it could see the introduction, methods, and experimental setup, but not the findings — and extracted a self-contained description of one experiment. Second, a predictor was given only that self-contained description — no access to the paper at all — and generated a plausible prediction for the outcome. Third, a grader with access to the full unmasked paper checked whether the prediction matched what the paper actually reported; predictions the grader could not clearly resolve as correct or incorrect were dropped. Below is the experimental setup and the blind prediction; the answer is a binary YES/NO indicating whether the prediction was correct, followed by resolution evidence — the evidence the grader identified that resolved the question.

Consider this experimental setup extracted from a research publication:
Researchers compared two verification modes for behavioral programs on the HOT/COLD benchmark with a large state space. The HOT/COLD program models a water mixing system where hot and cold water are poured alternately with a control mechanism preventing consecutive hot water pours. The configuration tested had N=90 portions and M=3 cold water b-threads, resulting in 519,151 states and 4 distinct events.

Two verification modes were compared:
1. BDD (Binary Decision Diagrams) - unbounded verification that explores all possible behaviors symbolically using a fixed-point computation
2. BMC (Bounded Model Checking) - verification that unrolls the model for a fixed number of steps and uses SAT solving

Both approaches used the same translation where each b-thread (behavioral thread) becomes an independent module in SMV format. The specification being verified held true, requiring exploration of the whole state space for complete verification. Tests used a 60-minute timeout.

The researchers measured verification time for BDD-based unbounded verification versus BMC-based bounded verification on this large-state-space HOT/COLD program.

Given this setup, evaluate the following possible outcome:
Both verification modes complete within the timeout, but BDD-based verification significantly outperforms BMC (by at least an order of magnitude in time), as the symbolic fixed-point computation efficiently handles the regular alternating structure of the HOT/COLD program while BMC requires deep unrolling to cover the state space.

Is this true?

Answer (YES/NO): YES